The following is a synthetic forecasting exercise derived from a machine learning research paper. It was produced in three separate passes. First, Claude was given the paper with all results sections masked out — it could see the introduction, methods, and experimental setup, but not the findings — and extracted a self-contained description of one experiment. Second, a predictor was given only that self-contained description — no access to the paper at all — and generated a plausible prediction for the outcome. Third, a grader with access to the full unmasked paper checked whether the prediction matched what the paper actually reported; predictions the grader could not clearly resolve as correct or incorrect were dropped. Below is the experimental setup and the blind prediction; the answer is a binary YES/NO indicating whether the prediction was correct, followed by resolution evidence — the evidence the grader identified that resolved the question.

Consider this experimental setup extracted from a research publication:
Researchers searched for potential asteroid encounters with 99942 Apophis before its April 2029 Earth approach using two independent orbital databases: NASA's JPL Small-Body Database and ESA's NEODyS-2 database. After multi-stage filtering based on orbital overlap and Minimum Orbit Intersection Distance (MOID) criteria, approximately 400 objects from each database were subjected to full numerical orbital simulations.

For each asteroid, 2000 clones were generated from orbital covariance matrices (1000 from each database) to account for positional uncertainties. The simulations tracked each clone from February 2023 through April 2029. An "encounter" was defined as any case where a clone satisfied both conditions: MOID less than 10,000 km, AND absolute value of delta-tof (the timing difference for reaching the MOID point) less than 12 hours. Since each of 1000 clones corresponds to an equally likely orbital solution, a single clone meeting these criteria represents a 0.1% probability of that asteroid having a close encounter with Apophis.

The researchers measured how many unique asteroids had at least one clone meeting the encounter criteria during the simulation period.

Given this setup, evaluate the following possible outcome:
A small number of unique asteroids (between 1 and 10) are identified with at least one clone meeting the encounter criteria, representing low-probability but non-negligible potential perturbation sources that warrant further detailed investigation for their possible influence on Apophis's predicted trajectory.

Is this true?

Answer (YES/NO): NO